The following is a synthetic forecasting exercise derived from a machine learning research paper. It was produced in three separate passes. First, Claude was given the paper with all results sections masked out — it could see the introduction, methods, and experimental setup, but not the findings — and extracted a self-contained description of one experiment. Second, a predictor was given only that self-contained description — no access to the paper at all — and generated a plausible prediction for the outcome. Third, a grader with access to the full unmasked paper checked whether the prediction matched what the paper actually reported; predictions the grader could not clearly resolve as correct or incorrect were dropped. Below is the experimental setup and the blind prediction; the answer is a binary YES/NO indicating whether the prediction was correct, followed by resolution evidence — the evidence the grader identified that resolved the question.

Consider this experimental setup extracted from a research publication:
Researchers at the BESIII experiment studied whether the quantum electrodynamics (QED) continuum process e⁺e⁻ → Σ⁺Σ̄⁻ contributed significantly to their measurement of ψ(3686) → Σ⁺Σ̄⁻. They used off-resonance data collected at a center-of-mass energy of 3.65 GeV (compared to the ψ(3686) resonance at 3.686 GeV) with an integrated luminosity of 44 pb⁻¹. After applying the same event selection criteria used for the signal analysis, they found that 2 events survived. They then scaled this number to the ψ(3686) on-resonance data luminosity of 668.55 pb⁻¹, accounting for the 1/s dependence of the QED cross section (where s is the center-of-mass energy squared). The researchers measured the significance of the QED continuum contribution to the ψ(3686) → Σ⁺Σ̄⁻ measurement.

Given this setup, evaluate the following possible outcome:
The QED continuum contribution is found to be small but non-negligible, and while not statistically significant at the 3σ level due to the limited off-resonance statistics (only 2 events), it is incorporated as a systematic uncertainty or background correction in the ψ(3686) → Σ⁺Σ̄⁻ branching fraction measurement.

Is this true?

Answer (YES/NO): NO